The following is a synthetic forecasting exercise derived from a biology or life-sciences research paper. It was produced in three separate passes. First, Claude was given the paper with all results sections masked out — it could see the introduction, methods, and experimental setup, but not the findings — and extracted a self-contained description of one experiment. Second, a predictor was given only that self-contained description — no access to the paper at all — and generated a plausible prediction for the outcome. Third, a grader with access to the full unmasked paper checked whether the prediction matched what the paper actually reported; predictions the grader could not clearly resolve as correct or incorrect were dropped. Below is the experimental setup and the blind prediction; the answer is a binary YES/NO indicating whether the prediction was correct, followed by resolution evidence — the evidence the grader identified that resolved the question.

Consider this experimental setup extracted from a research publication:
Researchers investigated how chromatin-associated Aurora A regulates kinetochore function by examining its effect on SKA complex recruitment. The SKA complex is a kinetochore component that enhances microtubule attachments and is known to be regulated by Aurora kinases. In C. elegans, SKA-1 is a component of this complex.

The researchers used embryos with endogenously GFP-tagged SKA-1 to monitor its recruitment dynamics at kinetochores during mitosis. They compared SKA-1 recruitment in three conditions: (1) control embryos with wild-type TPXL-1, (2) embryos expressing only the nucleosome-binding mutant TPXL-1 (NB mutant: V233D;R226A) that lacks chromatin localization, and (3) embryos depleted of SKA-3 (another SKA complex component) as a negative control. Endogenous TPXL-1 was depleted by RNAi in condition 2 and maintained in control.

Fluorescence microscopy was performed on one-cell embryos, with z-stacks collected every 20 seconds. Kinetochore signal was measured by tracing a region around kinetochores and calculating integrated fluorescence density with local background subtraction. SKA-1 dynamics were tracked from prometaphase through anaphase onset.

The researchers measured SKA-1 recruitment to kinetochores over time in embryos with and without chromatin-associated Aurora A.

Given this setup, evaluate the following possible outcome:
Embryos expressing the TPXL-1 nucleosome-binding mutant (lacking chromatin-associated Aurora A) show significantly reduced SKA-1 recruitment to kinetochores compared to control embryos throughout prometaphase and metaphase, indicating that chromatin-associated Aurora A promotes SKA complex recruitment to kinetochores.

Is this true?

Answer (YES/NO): NO